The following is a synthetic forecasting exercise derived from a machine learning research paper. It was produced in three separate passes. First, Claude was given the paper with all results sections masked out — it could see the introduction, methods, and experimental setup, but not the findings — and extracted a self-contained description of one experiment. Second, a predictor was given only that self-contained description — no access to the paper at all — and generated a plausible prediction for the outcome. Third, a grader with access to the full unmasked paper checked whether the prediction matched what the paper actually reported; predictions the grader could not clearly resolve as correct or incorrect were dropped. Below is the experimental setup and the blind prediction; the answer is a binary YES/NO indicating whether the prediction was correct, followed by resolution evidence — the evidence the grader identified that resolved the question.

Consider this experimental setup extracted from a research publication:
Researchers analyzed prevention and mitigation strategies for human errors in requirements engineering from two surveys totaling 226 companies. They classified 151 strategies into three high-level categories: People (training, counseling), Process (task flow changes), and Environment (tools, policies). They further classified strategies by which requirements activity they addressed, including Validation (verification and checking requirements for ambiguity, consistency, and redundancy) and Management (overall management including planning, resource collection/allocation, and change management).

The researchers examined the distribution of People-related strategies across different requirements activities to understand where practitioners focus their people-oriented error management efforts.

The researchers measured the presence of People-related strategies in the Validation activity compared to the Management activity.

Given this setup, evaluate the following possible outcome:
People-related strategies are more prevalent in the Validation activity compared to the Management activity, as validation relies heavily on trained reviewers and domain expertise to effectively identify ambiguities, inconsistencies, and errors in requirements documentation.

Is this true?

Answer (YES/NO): NO